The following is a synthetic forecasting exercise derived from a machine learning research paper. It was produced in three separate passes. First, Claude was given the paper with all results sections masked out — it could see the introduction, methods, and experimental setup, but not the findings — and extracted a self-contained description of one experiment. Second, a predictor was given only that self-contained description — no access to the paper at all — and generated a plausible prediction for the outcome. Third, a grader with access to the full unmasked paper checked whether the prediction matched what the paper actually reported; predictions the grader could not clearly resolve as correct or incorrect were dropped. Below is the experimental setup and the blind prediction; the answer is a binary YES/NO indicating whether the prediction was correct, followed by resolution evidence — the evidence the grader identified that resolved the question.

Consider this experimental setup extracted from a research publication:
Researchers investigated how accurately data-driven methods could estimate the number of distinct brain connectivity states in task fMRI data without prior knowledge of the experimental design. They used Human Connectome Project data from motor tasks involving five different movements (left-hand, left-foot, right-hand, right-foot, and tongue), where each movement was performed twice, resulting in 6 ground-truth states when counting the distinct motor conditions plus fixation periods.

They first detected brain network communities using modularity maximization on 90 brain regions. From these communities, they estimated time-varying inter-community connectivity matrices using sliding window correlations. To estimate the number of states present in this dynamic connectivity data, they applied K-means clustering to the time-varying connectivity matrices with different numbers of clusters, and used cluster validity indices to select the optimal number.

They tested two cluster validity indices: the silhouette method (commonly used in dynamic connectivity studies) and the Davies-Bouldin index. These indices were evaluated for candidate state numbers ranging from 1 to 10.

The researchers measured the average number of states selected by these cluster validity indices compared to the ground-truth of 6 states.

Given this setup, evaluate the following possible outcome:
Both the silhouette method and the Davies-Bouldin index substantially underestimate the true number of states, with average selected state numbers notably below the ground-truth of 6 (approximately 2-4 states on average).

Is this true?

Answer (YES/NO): NO